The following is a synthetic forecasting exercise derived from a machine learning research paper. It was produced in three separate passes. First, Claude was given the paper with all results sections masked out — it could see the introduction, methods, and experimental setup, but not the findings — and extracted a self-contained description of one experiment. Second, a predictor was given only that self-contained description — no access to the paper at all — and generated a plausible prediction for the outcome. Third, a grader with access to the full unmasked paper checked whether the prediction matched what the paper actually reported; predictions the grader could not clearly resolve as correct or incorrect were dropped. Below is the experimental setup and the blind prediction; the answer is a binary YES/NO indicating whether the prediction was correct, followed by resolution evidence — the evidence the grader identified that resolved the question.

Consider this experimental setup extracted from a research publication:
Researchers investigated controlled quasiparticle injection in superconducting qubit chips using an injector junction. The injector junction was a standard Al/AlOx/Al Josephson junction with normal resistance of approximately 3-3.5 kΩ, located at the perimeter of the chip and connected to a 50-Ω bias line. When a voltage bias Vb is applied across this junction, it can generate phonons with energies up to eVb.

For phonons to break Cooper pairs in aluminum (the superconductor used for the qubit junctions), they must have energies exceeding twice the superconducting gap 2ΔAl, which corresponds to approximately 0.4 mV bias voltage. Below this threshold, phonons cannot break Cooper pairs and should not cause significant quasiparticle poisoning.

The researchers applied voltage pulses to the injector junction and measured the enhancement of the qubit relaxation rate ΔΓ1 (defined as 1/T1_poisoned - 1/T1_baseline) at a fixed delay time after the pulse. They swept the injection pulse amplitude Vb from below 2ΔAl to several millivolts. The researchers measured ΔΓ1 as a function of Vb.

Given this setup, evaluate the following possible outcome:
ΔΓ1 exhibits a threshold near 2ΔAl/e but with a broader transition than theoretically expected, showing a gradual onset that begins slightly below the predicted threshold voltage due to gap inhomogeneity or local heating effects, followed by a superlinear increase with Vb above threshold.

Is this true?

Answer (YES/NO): NO